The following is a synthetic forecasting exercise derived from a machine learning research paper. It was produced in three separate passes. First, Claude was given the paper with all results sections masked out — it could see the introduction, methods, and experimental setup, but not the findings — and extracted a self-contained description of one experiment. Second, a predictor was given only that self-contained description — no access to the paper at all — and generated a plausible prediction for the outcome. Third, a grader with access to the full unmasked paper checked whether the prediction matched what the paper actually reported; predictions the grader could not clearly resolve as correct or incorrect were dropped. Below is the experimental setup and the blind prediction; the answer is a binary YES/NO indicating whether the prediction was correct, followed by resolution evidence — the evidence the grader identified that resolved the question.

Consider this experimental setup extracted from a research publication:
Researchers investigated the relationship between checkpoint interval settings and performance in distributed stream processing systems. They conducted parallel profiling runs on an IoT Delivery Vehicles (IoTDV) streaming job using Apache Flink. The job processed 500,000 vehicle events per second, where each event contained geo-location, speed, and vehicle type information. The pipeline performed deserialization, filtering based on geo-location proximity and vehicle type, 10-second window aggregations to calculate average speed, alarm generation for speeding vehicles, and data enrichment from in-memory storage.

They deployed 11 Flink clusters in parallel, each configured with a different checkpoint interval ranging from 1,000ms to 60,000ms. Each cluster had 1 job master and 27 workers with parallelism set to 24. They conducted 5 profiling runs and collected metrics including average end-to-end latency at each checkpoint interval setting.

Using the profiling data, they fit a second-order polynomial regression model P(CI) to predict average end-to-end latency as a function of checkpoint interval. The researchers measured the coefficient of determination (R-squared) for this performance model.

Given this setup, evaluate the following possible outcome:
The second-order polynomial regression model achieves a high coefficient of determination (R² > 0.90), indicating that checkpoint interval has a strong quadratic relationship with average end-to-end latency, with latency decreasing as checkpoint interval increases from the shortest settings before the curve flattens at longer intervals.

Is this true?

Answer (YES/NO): NO